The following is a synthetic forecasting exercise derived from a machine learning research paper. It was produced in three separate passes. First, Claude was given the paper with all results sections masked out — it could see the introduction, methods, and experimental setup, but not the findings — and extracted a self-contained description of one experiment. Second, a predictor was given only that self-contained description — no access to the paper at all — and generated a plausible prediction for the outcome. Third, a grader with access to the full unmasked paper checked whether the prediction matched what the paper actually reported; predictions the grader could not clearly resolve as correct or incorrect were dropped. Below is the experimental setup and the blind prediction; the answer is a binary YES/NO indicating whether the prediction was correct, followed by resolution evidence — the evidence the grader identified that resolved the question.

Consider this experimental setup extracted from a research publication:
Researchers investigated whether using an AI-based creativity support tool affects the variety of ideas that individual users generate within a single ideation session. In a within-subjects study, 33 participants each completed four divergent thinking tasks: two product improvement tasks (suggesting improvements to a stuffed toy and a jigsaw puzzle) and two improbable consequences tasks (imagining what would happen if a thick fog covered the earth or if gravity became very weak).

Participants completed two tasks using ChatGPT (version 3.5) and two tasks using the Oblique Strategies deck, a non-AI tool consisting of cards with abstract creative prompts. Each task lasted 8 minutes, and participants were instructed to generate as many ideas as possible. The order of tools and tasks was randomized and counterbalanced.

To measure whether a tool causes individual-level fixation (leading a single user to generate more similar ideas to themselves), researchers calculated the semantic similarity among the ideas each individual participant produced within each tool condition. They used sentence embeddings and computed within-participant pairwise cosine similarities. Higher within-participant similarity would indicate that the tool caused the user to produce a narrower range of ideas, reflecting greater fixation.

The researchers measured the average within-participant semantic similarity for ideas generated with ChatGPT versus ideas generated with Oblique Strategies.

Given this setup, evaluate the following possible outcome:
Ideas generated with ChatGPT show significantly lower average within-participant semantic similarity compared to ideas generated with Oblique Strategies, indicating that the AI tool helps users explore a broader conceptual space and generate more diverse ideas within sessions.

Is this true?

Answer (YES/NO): NO